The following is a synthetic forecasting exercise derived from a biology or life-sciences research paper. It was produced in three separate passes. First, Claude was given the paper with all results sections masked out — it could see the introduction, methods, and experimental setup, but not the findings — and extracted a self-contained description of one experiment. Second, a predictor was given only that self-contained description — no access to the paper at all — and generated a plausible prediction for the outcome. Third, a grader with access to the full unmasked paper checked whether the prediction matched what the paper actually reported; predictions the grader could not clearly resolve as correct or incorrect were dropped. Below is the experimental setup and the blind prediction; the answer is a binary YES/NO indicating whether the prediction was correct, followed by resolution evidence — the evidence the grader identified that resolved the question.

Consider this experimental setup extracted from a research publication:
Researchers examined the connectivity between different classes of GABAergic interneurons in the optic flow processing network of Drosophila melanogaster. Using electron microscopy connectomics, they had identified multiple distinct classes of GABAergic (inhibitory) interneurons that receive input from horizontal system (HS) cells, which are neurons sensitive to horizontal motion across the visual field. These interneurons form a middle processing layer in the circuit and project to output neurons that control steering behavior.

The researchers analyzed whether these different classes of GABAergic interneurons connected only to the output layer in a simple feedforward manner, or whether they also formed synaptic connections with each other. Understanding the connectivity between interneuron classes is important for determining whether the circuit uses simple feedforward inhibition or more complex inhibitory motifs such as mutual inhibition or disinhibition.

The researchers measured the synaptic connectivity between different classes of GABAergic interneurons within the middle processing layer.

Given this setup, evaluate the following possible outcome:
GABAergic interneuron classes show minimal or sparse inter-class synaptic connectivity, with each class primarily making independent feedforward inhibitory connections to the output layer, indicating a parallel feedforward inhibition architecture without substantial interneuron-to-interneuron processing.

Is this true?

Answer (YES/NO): NO